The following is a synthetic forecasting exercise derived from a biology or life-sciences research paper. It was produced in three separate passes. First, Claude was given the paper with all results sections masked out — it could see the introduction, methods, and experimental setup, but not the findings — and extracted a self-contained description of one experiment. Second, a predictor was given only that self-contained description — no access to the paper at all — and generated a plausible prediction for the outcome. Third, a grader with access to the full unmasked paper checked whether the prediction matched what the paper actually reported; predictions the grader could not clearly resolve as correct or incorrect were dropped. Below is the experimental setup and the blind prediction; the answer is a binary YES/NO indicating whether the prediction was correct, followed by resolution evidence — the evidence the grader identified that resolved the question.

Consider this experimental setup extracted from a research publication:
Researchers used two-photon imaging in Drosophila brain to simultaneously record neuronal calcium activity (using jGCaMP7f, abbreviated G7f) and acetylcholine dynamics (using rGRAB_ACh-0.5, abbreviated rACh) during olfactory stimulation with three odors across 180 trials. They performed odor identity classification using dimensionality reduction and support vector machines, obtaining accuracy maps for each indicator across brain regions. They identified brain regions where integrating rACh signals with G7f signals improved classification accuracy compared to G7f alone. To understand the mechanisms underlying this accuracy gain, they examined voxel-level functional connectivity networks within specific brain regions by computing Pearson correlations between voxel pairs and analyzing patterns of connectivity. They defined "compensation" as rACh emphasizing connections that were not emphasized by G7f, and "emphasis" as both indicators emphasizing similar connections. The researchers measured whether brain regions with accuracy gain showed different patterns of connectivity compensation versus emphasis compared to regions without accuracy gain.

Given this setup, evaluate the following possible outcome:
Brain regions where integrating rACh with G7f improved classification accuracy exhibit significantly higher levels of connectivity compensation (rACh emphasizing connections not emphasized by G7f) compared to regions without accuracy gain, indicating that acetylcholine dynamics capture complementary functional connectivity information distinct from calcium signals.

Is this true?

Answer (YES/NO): YES